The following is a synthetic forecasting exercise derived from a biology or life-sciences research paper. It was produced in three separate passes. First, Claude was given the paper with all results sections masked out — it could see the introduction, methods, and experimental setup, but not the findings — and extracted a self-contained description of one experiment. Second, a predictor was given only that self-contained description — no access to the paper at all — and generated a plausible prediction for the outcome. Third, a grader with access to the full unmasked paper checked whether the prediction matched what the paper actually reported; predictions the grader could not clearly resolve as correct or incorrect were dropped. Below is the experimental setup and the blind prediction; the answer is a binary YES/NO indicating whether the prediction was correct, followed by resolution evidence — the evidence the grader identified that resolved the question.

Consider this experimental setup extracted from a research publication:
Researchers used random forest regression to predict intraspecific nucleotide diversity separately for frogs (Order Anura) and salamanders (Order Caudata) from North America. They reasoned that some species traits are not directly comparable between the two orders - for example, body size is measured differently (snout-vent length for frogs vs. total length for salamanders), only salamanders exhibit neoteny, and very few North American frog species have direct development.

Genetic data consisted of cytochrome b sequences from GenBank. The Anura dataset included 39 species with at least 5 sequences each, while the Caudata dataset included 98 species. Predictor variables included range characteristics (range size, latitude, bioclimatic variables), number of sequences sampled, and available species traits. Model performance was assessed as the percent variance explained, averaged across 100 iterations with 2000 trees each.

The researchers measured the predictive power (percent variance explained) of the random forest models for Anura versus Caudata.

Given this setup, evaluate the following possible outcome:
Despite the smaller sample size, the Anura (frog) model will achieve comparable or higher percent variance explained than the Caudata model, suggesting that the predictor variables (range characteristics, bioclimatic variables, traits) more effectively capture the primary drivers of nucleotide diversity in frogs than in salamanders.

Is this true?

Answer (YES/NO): NO